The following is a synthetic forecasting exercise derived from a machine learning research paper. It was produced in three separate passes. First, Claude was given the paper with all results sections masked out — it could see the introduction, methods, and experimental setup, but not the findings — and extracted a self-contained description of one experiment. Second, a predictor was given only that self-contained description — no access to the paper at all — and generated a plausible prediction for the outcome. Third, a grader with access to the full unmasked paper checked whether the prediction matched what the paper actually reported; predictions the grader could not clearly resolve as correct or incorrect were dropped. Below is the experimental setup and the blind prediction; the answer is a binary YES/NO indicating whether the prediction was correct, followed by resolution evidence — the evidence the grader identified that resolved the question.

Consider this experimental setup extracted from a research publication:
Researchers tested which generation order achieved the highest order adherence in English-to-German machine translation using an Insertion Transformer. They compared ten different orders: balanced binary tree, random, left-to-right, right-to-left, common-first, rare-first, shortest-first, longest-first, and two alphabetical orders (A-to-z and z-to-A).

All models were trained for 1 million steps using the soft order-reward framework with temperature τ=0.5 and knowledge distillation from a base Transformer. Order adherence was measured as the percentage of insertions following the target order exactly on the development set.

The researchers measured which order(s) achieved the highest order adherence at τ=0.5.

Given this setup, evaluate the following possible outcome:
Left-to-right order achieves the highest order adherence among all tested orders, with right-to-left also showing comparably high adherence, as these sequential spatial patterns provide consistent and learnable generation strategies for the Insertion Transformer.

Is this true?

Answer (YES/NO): YES